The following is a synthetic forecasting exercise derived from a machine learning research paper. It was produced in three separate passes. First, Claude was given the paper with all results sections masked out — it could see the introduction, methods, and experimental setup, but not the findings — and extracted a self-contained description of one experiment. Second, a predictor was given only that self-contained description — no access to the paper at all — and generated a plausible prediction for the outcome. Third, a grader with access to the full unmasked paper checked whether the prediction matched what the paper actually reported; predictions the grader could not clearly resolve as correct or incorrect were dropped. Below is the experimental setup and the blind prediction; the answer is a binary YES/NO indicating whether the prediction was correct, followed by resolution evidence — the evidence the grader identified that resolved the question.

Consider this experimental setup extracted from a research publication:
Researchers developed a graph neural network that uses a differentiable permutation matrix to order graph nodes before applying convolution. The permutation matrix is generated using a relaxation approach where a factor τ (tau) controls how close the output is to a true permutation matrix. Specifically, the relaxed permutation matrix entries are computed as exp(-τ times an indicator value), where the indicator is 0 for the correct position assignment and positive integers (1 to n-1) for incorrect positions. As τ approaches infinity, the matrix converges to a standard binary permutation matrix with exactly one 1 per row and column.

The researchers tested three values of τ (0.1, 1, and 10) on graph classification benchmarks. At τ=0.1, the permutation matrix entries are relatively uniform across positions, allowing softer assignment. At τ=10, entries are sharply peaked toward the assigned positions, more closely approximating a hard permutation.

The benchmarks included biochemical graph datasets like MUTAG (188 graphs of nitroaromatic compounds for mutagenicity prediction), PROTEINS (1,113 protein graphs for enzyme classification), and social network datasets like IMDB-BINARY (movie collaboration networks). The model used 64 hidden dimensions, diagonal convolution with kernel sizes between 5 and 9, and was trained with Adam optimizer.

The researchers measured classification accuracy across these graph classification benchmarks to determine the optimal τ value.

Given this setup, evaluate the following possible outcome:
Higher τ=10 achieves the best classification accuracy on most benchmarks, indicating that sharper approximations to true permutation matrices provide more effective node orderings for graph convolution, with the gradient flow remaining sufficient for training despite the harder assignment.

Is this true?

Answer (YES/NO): NO